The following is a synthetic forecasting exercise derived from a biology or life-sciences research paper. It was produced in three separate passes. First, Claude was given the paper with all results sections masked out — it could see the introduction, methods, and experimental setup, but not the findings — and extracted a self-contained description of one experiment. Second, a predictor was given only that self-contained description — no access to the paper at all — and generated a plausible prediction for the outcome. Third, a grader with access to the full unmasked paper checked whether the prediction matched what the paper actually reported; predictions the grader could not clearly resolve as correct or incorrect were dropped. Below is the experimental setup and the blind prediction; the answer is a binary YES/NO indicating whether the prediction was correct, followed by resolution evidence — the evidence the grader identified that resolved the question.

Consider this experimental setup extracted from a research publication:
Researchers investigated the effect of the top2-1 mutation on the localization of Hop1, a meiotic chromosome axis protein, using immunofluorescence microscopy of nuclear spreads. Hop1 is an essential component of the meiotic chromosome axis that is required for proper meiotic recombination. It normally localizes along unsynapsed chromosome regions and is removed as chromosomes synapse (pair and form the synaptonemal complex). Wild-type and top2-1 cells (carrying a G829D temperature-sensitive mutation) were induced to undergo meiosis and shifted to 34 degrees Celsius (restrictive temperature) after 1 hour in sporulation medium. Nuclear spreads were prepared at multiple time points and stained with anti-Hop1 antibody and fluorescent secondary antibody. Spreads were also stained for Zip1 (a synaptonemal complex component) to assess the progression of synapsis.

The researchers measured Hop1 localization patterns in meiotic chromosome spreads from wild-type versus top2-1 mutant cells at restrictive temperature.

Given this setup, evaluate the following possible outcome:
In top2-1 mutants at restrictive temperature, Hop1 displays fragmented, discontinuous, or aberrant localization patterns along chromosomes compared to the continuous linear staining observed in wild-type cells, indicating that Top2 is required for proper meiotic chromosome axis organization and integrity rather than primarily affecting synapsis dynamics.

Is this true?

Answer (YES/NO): NO